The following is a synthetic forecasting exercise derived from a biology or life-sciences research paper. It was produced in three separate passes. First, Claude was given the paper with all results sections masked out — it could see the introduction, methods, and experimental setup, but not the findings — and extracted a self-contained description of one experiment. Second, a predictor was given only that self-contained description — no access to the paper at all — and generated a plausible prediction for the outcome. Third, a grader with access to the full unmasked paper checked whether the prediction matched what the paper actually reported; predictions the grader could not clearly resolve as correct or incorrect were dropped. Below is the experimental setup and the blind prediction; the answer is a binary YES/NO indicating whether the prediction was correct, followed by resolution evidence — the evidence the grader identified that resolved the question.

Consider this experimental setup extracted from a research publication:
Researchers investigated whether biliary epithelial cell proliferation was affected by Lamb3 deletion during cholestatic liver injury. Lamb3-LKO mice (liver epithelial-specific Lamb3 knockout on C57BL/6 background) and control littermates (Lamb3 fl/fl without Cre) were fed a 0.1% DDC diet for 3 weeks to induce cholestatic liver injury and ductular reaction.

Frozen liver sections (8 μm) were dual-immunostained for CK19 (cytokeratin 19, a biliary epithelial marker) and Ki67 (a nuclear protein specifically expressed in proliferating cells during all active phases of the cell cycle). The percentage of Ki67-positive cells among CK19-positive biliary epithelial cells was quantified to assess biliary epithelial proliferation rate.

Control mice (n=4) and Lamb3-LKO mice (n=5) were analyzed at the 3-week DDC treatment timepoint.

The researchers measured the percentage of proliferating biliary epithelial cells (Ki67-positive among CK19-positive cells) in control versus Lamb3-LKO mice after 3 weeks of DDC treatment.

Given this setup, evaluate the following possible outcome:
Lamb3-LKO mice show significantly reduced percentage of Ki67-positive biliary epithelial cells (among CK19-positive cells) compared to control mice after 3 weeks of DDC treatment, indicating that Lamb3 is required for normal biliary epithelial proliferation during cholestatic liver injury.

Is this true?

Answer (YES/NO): NO